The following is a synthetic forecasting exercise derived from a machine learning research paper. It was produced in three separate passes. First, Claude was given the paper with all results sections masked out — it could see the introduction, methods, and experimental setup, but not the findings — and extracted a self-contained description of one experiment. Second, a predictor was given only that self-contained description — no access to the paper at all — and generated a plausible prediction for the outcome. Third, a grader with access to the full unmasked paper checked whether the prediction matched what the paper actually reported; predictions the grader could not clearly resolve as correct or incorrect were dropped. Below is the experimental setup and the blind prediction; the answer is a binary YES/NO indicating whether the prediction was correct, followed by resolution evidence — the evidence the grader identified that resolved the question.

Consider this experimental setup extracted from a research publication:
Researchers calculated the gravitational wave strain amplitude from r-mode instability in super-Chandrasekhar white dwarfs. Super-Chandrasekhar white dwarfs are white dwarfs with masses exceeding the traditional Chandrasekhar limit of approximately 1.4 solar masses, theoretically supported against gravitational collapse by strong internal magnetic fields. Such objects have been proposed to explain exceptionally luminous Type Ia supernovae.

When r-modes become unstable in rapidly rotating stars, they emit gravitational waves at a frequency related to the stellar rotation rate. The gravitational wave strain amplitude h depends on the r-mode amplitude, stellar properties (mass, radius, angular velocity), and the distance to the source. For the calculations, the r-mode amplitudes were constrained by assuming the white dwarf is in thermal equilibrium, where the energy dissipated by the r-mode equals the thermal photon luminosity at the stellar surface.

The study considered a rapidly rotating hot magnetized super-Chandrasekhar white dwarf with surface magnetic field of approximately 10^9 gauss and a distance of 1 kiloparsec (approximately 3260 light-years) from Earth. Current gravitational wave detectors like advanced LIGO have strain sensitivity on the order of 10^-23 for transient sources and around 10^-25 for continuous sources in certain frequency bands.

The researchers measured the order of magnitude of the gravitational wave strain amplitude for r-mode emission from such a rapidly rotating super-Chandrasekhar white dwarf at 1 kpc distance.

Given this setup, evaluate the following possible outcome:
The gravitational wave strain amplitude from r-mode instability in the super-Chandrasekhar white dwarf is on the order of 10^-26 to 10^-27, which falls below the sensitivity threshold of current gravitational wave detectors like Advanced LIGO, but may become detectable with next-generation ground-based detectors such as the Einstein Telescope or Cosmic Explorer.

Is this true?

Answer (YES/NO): YES